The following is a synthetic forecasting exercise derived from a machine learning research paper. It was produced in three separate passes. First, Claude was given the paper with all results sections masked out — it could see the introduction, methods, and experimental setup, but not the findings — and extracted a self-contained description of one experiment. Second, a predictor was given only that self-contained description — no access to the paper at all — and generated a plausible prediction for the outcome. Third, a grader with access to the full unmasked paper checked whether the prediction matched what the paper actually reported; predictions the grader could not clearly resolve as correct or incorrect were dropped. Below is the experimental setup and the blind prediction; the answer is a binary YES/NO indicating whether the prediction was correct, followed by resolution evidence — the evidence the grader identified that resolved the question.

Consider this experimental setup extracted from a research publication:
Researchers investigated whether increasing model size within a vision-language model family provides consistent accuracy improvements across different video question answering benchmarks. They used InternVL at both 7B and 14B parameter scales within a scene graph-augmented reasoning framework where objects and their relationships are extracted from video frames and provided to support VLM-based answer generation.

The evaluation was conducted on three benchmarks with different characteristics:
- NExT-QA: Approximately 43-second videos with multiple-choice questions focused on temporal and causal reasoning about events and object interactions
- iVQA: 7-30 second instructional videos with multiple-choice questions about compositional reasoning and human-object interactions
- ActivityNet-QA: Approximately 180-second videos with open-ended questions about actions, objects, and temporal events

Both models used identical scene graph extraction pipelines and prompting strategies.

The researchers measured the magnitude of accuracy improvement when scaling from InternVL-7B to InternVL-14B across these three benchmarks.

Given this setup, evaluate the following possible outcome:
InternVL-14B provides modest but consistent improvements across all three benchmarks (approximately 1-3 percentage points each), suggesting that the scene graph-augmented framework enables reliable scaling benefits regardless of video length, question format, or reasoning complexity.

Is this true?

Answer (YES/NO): NO